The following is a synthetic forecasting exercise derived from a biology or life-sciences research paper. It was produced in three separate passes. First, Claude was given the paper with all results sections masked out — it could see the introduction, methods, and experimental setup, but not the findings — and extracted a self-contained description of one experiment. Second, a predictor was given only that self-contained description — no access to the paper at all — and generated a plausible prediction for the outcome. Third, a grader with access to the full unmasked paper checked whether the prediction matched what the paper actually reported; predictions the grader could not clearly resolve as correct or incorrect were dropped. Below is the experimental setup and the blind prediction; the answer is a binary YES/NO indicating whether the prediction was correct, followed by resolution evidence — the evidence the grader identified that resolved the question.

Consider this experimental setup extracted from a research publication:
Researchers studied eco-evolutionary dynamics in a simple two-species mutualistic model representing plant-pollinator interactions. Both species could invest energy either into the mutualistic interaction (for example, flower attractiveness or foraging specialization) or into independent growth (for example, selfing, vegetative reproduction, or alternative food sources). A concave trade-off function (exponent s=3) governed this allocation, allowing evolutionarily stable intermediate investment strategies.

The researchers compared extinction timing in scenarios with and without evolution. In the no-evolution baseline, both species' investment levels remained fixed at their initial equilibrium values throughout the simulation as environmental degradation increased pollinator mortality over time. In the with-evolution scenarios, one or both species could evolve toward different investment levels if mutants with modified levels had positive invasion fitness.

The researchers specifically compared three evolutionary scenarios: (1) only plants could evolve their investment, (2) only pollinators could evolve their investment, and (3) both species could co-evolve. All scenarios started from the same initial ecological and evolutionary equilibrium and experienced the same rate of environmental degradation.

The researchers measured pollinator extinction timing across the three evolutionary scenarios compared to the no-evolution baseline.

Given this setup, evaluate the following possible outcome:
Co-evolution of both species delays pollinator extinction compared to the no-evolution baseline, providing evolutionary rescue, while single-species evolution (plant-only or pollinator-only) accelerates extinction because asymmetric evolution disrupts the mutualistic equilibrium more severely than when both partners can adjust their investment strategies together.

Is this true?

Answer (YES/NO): NO